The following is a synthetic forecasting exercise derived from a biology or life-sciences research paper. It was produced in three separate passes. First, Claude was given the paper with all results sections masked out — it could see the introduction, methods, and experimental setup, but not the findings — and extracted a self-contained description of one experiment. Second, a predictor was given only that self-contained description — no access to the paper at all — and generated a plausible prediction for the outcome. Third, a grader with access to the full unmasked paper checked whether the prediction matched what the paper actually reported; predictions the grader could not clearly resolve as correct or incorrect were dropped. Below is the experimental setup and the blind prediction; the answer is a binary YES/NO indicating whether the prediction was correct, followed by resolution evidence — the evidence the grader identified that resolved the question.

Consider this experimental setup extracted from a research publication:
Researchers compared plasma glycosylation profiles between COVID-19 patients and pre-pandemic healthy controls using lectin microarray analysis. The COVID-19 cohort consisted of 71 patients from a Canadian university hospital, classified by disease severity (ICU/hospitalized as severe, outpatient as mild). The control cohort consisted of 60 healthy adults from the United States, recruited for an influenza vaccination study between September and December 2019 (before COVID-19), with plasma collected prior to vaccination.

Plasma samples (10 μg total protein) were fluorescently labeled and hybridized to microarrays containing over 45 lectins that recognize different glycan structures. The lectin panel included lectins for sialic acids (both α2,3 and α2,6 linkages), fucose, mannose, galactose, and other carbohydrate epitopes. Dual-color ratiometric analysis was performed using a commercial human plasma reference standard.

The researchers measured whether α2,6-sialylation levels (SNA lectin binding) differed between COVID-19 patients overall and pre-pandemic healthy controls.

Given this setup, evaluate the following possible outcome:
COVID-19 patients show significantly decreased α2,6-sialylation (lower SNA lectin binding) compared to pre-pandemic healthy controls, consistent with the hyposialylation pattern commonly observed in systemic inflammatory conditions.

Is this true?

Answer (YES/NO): NO